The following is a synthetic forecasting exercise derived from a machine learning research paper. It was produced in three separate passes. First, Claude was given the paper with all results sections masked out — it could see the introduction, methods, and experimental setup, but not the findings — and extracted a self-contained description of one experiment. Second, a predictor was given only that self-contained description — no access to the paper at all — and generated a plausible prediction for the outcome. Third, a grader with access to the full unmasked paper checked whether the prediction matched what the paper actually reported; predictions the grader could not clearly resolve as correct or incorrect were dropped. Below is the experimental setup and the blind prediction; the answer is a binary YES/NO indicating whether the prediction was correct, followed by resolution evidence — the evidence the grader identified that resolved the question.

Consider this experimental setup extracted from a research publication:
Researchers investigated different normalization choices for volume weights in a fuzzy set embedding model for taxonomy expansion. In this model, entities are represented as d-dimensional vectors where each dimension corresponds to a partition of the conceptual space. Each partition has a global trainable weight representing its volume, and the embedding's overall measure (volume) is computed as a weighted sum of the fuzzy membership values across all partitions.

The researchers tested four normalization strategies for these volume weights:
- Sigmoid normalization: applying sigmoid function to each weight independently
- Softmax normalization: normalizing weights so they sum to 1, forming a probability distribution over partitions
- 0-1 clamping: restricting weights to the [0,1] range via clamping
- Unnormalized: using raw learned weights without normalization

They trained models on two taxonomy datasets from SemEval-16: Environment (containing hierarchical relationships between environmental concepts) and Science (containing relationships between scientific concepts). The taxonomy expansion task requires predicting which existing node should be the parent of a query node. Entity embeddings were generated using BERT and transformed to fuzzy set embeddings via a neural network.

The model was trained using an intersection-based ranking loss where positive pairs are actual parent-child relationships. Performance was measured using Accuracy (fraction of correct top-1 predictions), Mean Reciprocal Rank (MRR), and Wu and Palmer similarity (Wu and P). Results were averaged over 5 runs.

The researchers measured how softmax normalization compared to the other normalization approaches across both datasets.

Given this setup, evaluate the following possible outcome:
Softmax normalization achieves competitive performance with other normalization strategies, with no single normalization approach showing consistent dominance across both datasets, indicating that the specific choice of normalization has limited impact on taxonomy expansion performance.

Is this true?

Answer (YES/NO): NO